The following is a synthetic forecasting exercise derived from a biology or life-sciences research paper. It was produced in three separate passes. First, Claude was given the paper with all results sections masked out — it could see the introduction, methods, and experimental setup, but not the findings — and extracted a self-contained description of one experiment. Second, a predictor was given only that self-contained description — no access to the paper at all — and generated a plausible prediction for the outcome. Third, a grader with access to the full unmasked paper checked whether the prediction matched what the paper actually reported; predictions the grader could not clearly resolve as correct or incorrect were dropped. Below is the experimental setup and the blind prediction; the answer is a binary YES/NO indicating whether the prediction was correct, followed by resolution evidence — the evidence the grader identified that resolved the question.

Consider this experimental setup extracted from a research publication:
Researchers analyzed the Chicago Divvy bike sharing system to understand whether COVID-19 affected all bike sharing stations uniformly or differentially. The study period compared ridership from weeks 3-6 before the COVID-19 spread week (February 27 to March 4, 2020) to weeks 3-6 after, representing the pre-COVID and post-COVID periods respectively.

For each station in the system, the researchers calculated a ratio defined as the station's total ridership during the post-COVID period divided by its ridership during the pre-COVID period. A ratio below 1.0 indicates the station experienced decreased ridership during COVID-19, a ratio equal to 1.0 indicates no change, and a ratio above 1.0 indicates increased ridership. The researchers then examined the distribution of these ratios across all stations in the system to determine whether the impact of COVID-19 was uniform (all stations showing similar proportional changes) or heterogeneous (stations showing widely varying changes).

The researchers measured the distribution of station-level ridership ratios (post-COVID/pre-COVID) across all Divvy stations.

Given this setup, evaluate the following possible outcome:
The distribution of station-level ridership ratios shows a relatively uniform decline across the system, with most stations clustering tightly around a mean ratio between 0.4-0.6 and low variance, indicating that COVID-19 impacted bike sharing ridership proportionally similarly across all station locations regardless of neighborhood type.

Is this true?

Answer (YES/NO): NO